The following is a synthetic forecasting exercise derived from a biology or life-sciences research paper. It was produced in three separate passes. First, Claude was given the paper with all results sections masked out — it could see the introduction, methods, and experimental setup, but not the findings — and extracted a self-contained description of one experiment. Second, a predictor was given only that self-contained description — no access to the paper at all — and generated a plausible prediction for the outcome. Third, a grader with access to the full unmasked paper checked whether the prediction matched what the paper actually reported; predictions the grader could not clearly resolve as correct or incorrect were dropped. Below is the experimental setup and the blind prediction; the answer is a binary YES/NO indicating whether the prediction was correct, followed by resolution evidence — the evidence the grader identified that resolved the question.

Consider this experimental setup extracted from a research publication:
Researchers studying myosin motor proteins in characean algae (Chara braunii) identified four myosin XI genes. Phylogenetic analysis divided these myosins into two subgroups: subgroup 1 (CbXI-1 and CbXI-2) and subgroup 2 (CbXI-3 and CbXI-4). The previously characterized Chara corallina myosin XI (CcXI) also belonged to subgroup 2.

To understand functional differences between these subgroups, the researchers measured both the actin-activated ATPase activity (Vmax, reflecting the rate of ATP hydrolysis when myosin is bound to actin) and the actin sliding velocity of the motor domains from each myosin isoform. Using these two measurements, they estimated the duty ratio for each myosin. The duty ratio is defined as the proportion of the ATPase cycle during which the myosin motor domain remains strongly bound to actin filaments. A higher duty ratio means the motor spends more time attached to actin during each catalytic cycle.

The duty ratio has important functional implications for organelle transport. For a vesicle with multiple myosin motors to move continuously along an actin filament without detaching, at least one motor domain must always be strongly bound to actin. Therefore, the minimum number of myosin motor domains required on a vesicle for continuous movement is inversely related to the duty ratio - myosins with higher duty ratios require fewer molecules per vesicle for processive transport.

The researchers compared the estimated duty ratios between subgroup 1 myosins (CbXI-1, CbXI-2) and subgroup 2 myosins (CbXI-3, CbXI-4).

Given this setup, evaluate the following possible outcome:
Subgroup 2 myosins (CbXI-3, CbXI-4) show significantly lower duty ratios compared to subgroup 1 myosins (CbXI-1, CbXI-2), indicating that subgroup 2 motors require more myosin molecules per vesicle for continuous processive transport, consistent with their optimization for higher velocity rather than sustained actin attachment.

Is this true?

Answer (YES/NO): NO